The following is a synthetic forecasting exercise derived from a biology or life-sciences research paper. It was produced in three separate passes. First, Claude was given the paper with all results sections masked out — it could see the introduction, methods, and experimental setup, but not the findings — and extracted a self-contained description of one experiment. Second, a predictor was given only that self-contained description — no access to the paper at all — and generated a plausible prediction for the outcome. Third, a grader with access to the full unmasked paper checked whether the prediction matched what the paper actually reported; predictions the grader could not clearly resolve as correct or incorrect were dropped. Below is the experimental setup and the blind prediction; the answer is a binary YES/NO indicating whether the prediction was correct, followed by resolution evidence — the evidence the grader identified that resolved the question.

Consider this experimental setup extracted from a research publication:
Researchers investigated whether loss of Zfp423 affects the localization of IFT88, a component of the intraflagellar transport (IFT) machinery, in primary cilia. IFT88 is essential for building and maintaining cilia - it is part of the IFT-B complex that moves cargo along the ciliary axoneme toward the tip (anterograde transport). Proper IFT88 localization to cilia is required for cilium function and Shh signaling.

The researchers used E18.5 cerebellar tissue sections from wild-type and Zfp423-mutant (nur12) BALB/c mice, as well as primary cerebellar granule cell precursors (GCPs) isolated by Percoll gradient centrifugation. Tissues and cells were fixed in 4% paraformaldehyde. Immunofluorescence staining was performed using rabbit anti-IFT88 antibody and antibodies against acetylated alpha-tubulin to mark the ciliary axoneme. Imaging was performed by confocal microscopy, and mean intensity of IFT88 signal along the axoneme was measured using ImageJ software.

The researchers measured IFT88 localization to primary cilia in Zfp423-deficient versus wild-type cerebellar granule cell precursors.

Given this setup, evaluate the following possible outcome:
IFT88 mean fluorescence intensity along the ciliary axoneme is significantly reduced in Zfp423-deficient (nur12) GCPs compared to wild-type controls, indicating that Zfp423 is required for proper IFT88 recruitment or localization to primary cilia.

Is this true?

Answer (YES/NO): YES